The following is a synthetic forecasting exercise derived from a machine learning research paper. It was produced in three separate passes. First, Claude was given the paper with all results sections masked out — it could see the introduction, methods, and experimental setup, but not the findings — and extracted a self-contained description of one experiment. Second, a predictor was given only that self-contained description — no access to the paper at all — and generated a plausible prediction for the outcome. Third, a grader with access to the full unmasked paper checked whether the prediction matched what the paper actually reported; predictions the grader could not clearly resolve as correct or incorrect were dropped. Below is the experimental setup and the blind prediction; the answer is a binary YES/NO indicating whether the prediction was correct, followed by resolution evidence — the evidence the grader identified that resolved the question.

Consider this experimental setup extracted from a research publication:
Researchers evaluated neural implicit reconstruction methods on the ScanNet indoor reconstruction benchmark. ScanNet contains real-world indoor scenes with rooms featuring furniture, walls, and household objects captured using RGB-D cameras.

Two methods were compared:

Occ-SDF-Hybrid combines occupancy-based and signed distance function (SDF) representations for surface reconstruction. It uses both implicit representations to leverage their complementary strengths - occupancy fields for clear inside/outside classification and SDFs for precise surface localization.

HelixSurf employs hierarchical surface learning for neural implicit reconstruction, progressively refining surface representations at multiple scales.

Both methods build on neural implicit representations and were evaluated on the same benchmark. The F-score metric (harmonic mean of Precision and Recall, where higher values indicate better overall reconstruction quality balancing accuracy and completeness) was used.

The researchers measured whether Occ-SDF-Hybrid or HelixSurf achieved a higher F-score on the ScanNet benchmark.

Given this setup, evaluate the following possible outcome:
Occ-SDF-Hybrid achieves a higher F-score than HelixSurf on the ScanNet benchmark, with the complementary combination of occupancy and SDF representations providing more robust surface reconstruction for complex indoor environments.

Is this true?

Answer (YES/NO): YES